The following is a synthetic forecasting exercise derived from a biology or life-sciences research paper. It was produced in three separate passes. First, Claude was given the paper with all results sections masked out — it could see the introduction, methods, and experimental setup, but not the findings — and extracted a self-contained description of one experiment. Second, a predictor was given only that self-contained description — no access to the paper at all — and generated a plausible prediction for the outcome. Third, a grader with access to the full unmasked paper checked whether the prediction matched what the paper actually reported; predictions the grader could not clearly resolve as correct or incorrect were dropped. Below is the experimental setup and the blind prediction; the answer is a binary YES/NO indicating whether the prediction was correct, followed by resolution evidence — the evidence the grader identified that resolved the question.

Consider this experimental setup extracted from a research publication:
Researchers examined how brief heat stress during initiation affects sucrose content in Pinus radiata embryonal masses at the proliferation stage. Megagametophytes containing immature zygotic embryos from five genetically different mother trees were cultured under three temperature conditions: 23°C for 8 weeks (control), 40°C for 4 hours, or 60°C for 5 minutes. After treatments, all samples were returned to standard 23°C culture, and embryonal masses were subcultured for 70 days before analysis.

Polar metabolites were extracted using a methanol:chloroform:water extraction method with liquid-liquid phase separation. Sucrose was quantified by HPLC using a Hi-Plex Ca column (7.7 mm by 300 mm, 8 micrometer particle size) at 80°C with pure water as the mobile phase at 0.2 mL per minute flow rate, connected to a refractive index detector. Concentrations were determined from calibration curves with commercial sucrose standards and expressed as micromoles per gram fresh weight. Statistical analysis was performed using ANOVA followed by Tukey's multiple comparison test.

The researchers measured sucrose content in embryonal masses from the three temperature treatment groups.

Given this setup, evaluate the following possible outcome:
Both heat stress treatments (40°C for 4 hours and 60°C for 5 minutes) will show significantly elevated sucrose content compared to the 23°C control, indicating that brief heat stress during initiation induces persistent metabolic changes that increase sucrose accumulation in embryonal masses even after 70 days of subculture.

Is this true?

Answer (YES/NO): NO